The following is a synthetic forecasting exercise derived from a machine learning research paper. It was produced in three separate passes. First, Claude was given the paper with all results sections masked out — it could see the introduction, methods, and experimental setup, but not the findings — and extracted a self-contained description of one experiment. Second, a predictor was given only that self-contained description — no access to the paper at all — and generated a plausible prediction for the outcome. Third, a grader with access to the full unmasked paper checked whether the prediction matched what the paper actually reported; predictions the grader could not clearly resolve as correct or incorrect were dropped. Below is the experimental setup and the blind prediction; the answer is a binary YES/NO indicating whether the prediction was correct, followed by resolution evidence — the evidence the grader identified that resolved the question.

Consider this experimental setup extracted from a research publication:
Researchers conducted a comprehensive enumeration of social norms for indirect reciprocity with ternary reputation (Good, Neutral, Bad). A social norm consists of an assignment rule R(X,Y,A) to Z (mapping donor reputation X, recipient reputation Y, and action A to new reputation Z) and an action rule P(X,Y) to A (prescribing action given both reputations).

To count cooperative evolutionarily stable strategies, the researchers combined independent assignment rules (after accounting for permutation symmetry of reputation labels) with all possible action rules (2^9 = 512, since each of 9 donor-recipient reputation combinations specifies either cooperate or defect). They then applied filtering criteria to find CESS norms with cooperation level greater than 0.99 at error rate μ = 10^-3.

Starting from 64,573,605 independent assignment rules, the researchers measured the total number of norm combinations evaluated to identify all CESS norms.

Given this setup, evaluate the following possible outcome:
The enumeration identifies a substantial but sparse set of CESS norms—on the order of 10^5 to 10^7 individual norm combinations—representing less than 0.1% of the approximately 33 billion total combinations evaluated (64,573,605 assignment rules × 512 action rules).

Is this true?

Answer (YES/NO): YES